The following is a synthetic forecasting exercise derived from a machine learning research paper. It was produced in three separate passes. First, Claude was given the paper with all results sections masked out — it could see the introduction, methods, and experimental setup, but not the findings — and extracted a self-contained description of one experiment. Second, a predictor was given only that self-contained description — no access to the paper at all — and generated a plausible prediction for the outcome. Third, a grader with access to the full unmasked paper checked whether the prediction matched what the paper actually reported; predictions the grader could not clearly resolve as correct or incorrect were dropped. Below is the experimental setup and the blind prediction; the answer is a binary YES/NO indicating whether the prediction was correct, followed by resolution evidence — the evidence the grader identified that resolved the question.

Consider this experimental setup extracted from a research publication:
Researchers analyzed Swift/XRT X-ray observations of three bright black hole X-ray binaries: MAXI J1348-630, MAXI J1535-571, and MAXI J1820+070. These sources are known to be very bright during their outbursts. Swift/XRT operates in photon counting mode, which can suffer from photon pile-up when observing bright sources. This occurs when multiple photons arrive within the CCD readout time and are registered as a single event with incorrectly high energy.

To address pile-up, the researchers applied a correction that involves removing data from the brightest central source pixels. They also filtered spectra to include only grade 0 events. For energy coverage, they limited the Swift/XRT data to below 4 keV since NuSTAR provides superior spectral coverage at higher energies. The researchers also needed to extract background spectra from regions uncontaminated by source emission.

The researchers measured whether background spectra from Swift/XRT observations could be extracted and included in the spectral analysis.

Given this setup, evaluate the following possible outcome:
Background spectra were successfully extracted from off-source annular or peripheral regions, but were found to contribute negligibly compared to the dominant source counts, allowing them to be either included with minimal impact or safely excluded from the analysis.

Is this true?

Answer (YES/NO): NO